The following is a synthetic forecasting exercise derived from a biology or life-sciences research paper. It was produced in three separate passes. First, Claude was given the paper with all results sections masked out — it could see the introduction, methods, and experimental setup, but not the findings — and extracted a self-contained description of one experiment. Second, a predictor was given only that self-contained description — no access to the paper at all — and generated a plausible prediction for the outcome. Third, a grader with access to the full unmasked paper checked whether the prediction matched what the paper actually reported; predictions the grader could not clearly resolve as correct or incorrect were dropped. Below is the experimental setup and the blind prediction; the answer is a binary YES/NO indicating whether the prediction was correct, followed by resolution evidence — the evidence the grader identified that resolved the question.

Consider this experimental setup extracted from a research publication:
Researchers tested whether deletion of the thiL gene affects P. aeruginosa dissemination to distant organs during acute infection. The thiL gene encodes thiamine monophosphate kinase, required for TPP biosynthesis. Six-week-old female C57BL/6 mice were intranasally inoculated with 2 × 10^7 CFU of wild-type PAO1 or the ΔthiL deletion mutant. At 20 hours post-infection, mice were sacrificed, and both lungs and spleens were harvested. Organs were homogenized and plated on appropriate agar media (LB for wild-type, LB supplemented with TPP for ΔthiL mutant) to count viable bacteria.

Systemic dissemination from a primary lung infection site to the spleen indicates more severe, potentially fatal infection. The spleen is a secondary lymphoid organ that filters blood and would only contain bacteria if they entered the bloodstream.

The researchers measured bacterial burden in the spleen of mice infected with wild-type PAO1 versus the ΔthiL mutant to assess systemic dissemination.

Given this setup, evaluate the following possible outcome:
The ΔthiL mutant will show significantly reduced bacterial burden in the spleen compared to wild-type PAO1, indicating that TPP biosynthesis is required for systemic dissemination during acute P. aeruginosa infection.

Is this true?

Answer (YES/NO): YES